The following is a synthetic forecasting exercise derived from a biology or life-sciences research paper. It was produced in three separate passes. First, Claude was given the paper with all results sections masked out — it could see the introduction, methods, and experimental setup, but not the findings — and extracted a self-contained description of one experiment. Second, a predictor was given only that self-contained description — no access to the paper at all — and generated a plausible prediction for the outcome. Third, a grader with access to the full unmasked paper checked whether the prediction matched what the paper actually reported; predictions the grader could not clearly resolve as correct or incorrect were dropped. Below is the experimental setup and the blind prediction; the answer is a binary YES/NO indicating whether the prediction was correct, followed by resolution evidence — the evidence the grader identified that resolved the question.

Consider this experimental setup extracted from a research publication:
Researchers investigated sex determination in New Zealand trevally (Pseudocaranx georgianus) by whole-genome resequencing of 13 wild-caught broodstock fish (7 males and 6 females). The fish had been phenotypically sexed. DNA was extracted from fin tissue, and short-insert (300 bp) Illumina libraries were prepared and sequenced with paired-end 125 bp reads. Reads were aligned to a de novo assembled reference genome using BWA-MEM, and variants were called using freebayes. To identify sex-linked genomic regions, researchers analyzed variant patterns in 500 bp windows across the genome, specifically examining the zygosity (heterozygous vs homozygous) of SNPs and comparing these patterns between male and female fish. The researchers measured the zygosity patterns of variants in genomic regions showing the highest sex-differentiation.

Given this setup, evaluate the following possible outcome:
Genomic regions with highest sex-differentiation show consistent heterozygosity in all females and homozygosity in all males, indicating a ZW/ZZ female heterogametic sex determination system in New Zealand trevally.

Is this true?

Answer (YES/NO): NO